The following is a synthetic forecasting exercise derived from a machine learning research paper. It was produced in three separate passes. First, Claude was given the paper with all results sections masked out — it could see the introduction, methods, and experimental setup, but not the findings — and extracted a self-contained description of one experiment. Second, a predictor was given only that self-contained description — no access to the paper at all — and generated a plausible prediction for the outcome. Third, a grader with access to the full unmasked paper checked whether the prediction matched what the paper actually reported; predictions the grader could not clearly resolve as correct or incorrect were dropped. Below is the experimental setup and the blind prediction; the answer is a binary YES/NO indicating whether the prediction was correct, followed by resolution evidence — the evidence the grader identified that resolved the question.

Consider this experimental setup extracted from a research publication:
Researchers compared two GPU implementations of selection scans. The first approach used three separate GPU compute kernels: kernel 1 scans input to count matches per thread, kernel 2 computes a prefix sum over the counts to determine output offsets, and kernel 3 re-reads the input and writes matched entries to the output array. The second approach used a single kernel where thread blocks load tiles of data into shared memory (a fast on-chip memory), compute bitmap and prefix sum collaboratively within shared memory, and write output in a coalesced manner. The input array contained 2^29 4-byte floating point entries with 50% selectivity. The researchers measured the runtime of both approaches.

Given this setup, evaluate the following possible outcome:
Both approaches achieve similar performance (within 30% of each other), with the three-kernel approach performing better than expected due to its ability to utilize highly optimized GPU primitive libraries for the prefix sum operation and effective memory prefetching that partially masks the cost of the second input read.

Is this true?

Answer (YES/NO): NO